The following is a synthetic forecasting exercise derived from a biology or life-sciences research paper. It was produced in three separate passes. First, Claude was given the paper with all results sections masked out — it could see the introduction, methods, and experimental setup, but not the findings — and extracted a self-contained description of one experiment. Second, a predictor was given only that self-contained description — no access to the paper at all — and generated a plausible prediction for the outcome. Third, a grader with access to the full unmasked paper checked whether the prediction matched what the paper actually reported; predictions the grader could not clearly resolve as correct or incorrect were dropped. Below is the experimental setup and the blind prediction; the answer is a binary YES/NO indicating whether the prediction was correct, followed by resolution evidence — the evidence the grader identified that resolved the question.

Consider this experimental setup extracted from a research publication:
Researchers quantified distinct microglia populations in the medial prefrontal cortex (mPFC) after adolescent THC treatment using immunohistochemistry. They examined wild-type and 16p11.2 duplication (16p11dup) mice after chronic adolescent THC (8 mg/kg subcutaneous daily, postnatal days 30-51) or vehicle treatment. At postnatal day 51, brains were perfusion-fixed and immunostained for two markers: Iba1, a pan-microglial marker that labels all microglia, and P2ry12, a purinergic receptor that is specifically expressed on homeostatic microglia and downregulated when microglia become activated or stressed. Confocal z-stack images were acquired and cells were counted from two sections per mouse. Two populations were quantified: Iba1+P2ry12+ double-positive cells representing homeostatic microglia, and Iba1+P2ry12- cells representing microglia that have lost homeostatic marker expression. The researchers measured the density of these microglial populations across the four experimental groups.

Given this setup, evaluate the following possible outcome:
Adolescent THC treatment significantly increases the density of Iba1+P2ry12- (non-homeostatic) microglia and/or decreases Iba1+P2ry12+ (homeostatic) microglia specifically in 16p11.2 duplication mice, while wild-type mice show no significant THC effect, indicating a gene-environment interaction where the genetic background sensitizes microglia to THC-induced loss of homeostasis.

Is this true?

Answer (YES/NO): NO